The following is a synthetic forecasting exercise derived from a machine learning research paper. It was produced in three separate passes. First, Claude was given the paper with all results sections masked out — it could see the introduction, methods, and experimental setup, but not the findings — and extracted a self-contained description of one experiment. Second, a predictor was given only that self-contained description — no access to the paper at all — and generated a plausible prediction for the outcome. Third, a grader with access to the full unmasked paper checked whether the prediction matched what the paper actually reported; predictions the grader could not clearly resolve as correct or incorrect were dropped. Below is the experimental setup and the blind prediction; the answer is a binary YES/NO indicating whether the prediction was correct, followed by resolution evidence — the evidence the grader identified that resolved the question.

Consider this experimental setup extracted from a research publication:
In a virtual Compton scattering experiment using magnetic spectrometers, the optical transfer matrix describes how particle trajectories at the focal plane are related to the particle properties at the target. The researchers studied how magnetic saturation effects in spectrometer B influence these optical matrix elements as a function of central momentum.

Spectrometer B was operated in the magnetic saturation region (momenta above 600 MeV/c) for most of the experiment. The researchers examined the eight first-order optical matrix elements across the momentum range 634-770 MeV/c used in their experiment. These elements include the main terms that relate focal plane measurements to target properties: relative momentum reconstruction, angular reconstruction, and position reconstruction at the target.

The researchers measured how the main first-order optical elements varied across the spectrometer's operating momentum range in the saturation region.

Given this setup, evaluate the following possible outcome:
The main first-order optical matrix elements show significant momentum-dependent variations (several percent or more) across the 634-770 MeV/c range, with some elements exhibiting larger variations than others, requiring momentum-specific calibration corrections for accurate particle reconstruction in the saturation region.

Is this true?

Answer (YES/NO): NO